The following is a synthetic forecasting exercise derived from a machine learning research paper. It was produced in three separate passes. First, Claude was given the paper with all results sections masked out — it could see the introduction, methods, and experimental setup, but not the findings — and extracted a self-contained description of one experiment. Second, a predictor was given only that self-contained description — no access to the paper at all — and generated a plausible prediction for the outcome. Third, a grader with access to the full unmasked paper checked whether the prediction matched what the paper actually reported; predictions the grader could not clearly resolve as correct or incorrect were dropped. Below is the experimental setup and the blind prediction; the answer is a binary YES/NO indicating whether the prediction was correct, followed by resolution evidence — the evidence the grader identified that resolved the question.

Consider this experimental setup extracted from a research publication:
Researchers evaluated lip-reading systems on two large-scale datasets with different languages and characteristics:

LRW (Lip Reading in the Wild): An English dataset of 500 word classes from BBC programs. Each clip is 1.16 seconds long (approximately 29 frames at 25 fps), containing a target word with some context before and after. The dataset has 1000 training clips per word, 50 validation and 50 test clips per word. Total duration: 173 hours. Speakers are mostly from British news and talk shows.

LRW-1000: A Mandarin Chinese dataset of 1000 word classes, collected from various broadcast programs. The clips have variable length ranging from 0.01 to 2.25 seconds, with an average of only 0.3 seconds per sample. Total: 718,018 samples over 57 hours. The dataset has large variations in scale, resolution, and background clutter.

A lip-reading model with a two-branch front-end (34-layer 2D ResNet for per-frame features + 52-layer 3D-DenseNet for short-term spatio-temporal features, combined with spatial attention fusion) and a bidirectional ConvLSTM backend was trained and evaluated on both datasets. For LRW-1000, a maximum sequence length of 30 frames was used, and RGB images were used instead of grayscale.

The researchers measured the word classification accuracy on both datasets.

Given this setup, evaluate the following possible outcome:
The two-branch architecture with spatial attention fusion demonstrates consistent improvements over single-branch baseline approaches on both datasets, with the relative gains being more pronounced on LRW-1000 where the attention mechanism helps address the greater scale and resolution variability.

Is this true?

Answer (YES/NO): NO